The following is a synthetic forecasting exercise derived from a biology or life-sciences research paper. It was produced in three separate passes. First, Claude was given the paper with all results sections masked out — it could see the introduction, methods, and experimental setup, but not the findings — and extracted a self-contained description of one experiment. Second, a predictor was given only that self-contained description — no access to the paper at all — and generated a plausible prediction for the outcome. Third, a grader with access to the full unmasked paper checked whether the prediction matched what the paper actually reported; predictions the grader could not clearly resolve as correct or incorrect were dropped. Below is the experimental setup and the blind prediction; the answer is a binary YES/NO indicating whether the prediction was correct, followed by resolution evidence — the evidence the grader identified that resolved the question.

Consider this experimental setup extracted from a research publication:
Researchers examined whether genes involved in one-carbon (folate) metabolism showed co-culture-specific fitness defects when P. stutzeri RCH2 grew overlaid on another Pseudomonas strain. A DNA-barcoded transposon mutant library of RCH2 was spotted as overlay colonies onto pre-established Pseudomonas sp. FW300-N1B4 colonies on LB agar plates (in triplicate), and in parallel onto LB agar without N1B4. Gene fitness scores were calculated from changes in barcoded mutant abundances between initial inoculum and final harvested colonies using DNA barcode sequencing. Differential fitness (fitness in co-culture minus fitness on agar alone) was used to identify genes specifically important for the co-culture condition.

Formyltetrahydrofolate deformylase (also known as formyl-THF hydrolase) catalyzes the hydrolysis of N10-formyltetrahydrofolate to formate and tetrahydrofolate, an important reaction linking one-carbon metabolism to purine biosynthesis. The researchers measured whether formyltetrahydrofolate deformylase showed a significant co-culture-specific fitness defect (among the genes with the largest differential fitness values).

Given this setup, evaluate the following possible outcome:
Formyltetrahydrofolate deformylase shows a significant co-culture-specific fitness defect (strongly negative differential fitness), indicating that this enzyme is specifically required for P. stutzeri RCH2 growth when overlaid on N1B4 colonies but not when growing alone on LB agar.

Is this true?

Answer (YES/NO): YES